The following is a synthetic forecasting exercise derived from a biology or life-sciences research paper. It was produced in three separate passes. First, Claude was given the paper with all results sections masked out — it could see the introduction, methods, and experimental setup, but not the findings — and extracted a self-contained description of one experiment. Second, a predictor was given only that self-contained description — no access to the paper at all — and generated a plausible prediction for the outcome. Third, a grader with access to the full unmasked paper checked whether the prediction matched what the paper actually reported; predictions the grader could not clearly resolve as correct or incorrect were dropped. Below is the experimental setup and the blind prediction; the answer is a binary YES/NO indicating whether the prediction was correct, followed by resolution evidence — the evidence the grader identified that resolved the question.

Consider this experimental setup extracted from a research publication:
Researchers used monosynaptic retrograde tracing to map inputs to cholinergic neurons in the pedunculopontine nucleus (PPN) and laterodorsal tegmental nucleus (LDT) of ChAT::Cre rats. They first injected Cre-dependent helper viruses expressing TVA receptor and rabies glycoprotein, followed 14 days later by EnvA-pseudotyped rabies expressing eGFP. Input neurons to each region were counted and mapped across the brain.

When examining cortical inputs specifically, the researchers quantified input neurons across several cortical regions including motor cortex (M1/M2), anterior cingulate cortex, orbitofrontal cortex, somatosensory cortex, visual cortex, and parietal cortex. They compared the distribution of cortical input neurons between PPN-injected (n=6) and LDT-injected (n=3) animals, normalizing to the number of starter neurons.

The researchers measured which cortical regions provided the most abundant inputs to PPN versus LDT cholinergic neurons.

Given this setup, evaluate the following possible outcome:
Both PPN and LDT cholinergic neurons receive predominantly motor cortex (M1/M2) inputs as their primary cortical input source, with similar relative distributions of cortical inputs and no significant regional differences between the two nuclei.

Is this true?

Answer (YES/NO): NO